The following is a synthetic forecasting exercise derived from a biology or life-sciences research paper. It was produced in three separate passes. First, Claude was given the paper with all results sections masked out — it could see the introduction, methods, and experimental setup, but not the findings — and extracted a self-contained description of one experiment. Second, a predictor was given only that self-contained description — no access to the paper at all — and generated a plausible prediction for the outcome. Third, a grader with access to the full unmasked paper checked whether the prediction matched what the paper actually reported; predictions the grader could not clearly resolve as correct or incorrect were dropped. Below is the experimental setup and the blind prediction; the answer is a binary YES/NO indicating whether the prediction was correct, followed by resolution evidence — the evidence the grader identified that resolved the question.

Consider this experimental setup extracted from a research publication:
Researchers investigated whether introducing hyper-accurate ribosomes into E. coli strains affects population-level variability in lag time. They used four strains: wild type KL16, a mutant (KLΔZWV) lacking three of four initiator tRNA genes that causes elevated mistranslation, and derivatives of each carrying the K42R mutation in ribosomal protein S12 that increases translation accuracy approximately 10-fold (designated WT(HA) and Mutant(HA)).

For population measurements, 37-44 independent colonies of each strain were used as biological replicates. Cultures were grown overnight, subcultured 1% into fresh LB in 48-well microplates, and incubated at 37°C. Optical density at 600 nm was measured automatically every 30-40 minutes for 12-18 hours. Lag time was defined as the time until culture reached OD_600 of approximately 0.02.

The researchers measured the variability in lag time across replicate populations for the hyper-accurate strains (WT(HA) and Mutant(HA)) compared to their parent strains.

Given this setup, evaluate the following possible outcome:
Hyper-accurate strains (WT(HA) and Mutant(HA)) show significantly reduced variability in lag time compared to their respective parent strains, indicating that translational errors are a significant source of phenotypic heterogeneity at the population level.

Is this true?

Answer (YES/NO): NO